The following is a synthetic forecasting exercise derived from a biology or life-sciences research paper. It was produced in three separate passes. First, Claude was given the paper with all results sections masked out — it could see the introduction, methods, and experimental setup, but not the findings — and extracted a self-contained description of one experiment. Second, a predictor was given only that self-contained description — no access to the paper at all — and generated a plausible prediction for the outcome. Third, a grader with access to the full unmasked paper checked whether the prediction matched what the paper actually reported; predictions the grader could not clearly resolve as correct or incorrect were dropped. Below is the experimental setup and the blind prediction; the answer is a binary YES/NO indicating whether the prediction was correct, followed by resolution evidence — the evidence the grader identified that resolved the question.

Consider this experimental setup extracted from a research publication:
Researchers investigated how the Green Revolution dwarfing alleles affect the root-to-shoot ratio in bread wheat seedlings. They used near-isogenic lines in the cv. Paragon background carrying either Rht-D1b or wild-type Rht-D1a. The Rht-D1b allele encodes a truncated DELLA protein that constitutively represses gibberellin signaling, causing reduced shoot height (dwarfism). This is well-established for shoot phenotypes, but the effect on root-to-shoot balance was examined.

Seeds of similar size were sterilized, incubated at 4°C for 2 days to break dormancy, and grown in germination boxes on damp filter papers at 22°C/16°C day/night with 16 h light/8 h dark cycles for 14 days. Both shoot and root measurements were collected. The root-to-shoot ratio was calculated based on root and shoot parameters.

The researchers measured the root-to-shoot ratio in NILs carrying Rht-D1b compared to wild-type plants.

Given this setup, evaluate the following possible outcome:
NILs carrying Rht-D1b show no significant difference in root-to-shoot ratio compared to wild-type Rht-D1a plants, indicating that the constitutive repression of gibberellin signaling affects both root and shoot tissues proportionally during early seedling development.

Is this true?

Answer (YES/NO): NO